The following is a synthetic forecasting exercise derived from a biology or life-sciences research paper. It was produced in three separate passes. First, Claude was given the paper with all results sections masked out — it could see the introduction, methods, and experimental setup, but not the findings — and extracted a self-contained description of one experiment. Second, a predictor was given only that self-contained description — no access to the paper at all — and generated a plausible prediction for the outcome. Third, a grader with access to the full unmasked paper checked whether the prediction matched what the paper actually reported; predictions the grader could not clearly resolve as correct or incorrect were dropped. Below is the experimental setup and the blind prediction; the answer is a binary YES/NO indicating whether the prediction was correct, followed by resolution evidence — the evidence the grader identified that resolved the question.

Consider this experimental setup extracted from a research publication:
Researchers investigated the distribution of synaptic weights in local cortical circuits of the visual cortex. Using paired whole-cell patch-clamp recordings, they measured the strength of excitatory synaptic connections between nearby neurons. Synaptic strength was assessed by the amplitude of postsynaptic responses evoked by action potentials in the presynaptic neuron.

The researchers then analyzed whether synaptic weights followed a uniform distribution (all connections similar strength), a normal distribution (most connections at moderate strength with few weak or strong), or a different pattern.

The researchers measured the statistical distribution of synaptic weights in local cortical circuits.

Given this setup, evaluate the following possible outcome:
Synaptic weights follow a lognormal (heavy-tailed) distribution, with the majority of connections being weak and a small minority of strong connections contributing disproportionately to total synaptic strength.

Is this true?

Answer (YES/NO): YES